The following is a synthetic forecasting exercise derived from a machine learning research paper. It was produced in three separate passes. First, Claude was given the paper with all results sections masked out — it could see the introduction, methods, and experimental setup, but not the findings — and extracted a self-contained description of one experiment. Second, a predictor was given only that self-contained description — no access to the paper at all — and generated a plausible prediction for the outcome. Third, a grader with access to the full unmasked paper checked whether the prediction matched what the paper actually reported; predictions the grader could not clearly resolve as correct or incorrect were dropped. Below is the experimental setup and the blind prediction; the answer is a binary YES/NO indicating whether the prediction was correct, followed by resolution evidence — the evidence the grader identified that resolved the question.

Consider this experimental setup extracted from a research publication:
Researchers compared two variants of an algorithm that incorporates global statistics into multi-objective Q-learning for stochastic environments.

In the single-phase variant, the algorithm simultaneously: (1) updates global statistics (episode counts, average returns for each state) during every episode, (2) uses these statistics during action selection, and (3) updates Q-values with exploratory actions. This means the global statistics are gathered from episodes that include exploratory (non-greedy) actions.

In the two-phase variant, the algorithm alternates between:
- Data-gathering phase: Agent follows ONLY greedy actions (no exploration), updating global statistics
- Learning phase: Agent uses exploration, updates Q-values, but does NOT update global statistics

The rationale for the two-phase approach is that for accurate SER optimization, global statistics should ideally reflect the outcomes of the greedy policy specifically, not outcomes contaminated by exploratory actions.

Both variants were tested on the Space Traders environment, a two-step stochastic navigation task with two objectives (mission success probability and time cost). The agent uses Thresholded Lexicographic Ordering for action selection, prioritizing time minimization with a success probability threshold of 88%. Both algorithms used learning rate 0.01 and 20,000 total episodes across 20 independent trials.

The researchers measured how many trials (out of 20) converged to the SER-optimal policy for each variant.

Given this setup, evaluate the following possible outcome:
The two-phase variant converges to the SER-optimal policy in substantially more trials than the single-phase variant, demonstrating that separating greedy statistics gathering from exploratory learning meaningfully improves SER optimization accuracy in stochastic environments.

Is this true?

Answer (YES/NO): NO